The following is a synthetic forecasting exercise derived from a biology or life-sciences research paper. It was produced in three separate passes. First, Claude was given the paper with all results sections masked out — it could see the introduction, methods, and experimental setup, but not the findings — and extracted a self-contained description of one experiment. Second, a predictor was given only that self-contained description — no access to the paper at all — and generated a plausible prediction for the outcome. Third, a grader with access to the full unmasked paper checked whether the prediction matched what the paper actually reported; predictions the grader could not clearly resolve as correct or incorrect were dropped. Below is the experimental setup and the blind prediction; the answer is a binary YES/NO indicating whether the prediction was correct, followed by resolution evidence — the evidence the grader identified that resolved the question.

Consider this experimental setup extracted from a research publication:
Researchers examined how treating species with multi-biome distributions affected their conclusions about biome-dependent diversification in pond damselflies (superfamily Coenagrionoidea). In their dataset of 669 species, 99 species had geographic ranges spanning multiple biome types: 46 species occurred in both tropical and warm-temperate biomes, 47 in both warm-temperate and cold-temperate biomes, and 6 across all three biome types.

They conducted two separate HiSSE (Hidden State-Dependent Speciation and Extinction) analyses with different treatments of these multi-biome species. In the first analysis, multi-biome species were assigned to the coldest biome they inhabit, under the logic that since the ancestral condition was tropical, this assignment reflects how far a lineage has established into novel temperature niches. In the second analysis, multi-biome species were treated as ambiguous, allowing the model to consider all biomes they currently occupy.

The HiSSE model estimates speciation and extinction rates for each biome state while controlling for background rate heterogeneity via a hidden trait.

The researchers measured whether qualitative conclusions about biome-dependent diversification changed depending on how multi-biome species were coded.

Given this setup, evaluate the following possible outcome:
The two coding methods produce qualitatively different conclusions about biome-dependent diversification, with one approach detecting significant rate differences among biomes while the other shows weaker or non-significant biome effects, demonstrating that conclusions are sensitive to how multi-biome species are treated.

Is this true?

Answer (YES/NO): NO